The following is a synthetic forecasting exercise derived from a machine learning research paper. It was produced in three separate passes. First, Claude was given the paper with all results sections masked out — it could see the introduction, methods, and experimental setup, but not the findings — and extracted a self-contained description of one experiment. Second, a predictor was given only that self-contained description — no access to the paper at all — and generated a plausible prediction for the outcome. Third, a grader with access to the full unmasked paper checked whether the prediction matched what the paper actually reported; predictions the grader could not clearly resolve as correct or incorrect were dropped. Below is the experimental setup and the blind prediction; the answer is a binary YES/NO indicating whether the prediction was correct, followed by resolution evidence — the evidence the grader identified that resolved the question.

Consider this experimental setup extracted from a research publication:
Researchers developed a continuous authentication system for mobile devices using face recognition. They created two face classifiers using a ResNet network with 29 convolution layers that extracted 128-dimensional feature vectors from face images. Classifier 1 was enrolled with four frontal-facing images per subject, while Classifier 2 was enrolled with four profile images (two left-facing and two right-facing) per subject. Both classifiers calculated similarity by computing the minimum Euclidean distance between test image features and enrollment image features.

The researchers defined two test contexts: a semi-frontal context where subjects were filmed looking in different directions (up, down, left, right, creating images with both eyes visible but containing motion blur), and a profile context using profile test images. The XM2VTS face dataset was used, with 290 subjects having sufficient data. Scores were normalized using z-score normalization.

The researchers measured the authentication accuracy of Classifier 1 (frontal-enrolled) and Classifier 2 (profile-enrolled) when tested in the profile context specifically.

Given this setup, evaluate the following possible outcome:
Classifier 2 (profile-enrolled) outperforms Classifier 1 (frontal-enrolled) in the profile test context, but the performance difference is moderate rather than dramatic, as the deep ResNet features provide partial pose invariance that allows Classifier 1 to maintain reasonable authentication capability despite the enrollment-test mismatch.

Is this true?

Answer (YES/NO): YES